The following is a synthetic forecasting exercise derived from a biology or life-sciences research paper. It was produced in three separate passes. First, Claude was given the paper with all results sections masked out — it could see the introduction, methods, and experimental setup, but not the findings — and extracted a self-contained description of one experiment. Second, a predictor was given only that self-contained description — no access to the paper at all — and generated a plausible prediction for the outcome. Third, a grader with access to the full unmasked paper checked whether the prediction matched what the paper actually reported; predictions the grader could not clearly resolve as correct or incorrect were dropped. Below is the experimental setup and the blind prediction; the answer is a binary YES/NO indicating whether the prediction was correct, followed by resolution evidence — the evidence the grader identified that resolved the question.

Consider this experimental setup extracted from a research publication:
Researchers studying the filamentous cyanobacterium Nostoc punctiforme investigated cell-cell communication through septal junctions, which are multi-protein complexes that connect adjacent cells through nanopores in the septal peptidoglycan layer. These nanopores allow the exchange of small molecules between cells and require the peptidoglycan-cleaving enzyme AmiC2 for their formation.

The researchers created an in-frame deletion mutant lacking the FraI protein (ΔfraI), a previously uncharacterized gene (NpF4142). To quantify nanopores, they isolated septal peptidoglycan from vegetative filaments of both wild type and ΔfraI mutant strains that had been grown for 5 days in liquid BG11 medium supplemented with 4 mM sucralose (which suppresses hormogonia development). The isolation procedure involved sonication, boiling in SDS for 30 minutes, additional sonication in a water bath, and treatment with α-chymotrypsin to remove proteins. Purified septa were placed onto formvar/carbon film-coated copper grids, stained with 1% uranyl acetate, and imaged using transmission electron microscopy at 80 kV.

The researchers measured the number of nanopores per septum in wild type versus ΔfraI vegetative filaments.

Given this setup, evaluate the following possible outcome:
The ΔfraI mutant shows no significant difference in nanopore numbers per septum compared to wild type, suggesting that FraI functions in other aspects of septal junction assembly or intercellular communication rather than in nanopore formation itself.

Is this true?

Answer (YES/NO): NO